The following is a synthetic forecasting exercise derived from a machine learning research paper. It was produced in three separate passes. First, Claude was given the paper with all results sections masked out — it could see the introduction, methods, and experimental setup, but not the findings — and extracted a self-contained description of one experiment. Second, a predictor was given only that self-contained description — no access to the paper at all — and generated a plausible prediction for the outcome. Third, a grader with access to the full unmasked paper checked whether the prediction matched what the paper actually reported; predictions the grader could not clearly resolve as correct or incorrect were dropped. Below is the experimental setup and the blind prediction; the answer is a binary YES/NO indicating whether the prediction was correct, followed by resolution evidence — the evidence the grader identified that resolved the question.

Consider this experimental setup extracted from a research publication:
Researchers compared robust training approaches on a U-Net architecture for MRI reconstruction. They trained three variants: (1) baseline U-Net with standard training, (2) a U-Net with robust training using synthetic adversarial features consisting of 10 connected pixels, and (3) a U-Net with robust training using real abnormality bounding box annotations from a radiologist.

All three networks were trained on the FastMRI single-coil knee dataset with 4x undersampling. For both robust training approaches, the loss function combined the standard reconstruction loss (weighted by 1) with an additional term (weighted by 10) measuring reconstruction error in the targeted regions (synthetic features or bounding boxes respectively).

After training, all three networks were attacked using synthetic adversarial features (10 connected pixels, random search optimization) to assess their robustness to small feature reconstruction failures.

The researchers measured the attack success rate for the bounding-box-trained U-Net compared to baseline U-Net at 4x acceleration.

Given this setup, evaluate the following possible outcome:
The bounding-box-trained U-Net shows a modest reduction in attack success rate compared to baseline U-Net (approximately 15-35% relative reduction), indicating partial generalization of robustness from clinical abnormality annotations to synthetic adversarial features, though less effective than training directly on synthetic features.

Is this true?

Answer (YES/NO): NO